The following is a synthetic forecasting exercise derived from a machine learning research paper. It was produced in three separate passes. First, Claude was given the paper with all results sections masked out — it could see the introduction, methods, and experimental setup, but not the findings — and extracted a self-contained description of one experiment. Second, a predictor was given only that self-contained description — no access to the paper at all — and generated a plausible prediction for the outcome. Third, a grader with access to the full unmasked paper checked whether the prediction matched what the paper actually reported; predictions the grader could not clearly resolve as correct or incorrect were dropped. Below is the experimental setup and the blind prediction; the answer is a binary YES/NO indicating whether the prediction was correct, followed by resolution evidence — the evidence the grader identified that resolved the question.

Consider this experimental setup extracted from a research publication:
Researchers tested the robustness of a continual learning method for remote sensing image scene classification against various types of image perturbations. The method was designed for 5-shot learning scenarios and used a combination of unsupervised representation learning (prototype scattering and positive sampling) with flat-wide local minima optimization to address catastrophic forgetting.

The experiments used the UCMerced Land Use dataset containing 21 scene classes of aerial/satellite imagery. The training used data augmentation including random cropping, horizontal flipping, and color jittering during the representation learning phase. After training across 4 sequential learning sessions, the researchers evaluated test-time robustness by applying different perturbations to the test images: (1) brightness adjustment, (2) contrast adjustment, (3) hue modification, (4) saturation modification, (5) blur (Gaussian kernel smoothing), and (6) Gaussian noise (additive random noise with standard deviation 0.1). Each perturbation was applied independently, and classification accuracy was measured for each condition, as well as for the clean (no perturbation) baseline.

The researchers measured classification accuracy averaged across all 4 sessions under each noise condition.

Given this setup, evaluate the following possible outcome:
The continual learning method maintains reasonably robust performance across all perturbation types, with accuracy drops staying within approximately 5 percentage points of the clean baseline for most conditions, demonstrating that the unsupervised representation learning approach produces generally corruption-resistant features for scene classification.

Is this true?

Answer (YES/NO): YES